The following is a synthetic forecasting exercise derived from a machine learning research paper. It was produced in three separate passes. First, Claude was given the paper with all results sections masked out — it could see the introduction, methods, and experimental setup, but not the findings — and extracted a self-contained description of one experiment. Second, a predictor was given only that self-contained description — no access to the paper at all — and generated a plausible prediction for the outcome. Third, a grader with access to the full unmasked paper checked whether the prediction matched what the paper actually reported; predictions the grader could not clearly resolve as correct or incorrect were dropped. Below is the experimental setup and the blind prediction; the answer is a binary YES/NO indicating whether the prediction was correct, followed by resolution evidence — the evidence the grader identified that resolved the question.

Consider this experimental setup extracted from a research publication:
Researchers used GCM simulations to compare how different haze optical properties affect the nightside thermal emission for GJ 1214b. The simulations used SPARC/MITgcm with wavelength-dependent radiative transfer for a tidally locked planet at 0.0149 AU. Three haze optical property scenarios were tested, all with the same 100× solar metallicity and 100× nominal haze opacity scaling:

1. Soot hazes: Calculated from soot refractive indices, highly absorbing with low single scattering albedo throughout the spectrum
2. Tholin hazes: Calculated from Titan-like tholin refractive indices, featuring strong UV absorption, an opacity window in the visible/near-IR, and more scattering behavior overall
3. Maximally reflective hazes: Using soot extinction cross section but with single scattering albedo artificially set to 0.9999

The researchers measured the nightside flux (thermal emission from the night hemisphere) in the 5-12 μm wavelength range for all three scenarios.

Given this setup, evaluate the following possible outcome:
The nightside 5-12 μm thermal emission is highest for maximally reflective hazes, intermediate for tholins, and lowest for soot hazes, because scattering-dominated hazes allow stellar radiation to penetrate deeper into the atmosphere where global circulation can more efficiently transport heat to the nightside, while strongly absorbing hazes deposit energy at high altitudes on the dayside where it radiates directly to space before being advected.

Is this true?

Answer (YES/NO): NO